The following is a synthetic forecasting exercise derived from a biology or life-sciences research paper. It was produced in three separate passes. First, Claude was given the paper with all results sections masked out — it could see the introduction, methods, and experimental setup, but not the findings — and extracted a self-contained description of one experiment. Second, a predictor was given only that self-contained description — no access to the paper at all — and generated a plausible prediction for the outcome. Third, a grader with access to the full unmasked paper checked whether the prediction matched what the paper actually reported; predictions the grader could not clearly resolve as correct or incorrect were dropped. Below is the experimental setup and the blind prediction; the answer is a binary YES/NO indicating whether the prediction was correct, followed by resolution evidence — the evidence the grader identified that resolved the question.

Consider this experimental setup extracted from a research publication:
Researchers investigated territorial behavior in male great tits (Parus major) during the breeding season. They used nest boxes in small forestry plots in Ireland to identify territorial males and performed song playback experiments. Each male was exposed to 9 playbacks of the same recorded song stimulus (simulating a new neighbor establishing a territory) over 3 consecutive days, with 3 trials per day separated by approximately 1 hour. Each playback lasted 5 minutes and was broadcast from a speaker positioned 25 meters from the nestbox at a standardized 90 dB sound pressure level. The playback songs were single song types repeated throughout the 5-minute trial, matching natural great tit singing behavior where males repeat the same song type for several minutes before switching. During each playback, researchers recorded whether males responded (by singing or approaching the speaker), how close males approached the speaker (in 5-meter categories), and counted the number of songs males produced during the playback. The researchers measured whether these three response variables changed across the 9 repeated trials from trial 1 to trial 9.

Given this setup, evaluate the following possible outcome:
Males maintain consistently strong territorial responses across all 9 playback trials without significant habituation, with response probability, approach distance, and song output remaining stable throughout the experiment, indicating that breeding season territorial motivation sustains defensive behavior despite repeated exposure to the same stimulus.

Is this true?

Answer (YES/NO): NO